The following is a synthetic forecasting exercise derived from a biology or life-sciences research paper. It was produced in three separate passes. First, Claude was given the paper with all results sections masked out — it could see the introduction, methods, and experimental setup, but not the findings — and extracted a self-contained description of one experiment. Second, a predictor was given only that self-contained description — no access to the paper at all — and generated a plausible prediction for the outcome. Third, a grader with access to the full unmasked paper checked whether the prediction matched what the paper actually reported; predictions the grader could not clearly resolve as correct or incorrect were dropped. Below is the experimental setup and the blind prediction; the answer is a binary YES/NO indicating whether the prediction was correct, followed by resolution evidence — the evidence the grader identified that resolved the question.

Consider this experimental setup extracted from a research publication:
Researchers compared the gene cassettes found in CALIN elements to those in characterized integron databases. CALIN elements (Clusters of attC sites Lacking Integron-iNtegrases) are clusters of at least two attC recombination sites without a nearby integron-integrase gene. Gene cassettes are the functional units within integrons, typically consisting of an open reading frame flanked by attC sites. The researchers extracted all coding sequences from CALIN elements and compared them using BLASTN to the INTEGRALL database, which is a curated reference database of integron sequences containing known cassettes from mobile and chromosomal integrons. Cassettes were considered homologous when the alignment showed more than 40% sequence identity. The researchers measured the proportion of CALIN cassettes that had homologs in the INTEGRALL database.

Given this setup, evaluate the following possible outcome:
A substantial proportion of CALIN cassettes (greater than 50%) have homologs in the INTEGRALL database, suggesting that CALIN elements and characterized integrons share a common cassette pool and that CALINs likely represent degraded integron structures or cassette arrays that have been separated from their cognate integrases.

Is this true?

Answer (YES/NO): NO